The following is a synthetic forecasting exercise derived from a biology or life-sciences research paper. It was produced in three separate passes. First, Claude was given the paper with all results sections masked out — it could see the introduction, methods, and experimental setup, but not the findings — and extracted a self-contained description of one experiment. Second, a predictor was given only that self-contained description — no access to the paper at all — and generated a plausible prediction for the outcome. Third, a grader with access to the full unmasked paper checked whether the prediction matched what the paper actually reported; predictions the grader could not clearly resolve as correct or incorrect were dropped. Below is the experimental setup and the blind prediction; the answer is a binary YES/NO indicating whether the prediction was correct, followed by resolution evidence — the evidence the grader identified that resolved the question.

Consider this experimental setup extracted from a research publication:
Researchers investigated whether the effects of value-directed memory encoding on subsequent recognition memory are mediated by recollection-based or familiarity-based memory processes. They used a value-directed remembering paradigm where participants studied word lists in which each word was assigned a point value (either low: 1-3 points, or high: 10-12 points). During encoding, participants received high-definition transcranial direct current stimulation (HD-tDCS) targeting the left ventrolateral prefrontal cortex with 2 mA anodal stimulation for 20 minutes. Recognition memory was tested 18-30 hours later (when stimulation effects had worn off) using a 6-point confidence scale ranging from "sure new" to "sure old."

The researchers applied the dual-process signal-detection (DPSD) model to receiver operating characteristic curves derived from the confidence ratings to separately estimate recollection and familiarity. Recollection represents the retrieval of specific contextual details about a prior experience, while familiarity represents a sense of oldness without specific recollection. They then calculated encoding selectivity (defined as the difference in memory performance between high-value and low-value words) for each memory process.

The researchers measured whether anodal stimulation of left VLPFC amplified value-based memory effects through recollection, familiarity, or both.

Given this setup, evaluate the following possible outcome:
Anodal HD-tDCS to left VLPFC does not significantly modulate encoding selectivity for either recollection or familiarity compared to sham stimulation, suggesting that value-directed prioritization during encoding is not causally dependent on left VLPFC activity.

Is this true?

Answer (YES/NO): NO